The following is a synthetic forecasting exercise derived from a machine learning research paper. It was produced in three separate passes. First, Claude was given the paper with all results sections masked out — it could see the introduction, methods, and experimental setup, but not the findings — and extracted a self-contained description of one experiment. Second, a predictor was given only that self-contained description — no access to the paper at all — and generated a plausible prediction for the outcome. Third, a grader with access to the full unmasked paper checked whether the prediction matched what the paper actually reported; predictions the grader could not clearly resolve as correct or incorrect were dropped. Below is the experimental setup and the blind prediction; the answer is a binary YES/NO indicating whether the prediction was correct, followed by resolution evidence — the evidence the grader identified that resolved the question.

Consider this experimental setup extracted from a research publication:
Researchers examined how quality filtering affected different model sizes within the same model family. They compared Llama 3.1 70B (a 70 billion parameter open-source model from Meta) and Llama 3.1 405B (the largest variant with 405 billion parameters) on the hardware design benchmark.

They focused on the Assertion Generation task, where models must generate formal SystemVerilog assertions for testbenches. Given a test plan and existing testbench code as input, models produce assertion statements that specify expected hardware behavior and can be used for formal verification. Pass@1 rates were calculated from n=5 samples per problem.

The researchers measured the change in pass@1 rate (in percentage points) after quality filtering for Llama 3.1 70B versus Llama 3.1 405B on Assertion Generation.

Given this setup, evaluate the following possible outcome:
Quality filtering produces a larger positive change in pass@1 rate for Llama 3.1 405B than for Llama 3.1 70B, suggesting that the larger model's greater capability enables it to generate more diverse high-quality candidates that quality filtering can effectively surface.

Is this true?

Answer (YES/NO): YES